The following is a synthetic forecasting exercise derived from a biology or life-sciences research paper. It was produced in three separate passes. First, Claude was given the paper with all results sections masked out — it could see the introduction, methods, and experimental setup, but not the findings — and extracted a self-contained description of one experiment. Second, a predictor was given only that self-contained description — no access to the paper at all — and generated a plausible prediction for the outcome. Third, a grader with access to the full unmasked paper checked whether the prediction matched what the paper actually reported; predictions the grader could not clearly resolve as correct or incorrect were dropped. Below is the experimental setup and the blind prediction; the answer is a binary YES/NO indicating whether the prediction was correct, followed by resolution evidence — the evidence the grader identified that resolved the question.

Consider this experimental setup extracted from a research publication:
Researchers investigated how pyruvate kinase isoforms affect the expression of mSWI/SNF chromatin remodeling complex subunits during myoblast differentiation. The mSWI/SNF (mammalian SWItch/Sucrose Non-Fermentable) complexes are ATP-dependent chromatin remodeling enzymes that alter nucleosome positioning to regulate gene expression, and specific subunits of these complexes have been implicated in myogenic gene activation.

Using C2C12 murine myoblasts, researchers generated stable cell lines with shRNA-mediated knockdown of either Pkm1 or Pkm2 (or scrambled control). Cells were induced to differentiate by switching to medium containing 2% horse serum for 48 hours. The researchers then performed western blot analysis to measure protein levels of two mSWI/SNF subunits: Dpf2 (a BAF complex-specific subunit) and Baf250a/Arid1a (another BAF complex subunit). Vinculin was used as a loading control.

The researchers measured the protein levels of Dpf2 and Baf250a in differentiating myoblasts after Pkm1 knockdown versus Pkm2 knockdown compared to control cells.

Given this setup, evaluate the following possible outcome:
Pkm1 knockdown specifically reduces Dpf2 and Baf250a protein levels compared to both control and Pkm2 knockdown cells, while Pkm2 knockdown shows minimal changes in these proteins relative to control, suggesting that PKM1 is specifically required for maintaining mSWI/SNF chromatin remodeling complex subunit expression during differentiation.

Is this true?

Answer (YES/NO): NO